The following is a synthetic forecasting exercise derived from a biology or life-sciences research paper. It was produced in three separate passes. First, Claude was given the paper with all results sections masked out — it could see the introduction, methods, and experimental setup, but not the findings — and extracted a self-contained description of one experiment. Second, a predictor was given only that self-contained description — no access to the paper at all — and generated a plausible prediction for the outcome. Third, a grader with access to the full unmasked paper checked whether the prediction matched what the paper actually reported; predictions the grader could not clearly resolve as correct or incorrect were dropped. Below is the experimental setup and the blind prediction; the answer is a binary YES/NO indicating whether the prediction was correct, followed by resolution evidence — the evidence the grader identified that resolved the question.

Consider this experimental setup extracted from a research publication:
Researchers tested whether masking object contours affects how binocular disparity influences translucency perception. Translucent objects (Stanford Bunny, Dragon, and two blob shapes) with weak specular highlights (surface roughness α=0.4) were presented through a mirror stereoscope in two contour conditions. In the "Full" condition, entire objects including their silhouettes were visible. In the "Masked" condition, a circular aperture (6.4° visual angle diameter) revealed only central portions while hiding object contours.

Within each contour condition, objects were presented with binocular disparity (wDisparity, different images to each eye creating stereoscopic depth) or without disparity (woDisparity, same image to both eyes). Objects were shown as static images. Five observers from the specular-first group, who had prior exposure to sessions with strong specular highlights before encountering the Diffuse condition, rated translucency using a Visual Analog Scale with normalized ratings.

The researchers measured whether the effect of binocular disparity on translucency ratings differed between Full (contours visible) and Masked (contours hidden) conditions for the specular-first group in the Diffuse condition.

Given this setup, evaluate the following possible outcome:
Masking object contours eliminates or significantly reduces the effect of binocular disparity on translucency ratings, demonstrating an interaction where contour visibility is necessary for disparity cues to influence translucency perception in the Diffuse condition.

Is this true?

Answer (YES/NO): NO